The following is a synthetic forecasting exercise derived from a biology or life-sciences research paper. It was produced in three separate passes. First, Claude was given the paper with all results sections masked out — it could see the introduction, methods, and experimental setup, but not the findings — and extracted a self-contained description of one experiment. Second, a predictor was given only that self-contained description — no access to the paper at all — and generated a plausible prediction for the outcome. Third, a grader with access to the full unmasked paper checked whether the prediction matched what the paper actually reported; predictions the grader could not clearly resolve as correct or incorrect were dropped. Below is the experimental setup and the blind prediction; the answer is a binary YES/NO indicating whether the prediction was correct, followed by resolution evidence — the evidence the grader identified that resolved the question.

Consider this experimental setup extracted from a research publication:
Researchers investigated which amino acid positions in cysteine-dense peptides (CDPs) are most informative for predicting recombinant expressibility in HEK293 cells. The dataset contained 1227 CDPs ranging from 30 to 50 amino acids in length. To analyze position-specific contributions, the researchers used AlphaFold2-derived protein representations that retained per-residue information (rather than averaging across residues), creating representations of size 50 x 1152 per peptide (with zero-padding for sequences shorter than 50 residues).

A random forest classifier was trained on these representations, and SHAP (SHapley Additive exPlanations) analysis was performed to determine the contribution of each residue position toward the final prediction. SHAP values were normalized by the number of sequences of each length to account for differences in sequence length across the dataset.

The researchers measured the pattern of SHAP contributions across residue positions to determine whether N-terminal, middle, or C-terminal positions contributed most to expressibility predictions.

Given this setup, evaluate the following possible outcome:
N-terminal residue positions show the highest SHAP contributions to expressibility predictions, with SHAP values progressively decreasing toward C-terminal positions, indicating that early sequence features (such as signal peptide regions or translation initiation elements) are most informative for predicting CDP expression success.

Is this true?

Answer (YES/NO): NO